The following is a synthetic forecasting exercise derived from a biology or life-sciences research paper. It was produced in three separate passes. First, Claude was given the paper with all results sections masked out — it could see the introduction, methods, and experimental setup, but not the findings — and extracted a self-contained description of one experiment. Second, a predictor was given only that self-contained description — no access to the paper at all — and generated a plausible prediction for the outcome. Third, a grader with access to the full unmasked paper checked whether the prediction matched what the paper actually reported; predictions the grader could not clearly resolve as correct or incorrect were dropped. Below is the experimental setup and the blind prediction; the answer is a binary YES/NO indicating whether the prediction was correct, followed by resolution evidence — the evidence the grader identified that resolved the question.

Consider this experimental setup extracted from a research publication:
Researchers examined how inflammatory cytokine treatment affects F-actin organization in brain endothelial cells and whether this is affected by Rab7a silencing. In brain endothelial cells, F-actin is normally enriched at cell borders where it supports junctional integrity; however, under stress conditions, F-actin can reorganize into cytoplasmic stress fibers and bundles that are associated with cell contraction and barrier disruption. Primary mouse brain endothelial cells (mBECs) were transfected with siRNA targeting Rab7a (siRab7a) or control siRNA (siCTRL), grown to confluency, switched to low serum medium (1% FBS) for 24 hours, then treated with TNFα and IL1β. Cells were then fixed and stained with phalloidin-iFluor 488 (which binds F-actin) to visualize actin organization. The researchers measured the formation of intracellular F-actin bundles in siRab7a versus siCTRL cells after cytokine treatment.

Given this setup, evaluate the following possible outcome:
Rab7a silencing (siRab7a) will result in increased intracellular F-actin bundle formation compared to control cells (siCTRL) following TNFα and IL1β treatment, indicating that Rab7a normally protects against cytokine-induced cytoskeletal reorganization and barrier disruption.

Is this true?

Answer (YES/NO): NO